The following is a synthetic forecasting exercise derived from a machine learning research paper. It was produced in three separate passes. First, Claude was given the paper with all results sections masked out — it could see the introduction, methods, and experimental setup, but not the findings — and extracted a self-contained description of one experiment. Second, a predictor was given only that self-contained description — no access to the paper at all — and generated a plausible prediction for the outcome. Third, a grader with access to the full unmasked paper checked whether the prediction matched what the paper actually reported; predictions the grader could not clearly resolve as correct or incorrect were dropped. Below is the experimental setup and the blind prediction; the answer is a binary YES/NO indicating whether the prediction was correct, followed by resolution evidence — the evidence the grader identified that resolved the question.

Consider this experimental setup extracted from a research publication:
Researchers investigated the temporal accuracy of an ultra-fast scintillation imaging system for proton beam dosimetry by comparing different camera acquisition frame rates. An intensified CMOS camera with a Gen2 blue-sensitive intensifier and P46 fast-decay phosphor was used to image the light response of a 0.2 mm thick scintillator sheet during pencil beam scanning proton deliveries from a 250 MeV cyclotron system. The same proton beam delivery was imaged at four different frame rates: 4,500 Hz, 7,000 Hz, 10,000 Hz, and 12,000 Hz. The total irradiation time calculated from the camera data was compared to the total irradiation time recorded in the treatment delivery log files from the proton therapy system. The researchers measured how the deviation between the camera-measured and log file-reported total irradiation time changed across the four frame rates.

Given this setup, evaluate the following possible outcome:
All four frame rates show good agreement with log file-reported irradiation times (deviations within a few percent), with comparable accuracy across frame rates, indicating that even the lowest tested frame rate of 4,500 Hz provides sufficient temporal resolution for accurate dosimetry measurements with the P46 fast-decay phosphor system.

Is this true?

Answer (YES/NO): NO